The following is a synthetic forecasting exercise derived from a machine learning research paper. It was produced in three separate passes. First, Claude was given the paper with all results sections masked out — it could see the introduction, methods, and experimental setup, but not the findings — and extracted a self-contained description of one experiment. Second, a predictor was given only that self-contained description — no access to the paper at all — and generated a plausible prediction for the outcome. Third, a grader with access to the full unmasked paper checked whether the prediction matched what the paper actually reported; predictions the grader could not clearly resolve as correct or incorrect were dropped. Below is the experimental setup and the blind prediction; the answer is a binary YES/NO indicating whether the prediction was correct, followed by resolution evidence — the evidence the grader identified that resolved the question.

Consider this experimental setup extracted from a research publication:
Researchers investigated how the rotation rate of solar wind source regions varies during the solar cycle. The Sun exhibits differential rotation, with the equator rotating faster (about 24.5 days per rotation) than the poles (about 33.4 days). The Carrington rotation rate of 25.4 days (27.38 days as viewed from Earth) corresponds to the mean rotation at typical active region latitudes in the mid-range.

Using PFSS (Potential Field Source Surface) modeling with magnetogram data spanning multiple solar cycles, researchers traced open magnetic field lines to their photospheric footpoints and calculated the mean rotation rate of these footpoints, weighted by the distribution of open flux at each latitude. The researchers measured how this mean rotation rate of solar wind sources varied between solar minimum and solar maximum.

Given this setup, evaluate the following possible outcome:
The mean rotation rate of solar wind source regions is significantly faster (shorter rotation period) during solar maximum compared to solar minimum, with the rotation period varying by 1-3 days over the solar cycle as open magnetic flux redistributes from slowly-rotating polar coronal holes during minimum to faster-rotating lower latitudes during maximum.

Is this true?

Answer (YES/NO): NO